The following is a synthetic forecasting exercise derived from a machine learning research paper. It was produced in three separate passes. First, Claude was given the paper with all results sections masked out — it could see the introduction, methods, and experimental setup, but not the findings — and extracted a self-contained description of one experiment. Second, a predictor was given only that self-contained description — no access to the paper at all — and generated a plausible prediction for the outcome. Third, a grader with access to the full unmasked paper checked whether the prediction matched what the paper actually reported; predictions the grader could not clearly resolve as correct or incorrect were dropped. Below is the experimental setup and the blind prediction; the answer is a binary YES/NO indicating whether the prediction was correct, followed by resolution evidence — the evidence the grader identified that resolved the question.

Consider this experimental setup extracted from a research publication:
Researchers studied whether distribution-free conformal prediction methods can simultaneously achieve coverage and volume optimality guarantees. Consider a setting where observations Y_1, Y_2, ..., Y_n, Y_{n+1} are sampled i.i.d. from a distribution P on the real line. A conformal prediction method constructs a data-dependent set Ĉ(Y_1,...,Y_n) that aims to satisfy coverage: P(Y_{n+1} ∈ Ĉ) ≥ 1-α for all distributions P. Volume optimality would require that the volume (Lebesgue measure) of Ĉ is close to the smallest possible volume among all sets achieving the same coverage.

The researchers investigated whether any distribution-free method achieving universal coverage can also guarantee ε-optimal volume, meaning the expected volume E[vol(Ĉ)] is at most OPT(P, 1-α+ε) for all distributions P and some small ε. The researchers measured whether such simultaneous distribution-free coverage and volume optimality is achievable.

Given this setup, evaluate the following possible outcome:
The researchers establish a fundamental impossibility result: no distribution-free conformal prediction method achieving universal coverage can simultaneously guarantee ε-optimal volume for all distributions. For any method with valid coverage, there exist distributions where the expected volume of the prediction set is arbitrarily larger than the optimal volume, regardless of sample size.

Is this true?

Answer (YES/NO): YES